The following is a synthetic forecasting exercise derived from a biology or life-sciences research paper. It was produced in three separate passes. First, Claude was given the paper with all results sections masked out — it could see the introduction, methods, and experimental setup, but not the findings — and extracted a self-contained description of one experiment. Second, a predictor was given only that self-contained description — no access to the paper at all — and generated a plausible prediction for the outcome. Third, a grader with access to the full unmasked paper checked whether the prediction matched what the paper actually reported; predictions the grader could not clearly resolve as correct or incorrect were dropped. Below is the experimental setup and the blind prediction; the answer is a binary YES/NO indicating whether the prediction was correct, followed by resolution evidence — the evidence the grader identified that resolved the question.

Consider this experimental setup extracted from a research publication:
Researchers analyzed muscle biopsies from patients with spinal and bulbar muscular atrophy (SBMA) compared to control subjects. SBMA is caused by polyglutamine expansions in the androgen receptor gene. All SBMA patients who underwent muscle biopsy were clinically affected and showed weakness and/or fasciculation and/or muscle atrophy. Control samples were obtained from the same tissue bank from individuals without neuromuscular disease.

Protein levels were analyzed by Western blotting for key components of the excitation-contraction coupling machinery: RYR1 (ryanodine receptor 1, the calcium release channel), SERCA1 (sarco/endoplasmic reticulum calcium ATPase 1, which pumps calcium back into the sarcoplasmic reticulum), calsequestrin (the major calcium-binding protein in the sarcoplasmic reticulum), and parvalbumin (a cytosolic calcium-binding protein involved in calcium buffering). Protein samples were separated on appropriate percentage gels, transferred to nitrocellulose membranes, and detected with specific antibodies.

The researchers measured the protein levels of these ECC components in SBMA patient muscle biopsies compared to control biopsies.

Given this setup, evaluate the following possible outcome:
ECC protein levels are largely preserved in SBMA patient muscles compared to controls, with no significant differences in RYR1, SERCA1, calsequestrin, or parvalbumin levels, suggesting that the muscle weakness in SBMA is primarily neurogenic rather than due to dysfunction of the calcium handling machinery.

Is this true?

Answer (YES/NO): NO